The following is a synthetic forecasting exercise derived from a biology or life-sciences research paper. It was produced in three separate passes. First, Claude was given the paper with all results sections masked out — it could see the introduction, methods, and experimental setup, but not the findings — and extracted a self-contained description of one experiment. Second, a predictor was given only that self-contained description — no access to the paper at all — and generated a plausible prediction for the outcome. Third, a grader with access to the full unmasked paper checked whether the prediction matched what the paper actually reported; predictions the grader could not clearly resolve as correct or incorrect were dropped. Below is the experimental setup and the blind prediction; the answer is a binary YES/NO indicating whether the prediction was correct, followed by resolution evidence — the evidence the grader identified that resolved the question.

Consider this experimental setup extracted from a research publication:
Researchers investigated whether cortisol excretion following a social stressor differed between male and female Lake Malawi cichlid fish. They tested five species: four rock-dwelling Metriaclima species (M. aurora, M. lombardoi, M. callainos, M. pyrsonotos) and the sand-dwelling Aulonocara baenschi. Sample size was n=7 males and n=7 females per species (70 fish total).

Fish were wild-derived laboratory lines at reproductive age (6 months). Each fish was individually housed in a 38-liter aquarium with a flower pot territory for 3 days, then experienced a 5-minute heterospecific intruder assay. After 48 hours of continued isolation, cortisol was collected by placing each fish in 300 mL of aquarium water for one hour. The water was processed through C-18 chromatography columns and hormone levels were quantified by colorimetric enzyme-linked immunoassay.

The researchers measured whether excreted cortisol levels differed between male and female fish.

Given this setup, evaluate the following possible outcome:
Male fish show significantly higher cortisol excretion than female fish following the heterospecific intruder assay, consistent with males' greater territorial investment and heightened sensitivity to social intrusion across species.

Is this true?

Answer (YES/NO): NO